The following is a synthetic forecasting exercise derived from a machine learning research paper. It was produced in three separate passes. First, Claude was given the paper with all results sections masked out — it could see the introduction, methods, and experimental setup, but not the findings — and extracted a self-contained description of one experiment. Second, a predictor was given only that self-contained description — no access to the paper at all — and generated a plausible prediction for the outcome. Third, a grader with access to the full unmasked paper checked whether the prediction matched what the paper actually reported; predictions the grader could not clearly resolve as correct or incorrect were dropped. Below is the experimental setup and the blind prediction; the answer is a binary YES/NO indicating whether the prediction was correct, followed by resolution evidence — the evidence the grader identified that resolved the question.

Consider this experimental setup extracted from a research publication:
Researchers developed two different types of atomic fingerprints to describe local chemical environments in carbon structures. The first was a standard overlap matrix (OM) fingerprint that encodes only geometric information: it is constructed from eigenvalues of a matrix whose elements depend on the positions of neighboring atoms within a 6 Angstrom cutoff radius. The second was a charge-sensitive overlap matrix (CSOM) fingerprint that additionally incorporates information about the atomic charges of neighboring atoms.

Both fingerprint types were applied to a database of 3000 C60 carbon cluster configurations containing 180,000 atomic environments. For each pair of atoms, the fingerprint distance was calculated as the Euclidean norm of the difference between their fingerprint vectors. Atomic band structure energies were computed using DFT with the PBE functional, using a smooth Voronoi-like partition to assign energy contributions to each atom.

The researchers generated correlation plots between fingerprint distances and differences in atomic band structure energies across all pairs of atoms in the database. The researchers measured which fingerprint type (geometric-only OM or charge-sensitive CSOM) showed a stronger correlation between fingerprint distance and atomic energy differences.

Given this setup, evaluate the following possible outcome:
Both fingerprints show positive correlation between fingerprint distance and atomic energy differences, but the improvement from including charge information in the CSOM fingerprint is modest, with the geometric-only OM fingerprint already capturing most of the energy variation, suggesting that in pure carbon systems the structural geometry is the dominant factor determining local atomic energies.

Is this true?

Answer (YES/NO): NO